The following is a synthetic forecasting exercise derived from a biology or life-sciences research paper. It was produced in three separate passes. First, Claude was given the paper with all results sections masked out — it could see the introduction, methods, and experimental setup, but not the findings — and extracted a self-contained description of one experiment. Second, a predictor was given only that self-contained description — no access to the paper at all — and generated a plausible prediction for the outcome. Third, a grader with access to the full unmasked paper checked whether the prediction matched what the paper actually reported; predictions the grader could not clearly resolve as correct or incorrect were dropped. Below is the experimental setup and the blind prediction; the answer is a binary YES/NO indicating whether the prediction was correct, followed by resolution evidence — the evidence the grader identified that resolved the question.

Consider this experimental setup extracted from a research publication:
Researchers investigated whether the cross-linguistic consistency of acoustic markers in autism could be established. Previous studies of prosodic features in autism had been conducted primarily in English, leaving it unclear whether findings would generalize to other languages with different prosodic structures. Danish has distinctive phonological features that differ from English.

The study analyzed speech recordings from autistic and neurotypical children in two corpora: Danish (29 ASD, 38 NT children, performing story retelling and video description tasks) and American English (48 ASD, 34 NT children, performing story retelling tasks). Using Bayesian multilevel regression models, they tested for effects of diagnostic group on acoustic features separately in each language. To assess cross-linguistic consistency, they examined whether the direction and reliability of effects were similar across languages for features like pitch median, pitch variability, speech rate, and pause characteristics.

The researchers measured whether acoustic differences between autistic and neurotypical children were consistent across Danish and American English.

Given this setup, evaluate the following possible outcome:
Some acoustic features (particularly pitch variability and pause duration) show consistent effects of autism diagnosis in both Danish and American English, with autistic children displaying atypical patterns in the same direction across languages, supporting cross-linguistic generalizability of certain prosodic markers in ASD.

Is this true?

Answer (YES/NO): NO